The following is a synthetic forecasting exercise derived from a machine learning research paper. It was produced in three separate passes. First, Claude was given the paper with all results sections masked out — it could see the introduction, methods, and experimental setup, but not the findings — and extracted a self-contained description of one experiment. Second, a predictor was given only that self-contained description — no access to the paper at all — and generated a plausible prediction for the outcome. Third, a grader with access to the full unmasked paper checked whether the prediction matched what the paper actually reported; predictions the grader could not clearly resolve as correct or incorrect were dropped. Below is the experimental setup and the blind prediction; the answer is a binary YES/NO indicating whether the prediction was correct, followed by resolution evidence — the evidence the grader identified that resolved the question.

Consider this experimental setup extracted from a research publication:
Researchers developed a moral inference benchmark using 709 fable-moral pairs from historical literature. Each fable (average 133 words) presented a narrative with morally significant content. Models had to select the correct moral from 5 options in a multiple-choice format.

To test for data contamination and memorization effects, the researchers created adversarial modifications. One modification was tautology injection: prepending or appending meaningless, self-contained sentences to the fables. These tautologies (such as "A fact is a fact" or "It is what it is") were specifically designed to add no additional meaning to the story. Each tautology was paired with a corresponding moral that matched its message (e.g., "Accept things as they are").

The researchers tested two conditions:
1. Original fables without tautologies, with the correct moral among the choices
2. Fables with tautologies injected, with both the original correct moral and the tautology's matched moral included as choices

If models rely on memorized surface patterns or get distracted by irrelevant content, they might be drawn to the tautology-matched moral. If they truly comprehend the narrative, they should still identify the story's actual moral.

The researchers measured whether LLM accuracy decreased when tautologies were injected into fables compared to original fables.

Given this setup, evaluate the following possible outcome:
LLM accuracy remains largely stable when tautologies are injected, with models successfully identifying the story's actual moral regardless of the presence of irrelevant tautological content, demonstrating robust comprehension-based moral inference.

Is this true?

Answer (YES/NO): NO